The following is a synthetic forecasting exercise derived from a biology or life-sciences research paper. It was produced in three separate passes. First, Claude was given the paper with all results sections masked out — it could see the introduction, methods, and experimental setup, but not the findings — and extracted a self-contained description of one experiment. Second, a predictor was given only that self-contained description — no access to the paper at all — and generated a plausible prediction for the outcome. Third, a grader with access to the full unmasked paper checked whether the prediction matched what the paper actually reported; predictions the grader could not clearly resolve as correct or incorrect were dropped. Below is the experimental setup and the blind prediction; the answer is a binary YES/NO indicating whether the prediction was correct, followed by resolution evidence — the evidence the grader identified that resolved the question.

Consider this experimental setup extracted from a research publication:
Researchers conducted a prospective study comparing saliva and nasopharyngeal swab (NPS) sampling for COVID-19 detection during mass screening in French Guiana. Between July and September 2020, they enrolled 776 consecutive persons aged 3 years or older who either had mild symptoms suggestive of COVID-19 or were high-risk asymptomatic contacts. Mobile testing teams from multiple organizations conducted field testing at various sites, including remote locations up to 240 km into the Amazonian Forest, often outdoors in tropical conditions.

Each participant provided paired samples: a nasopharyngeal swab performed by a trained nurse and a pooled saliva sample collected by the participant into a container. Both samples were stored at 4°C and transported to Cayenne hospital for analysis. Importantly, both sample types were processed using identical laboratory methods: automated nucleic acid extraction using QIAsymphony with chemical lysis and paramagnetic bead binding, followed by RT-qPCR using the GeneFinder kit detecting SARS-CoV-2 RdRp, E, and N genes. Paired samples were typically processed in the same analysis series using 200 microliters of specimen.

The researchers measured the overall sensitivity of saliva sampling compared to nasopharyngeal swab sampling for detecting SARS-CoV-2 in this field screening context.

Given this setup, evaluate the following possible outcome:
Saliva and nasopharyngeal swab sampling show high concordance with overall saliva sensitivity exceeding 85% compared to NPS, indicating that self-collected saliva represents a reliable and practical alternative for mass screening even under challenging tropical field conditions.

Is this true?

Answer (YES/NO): NO